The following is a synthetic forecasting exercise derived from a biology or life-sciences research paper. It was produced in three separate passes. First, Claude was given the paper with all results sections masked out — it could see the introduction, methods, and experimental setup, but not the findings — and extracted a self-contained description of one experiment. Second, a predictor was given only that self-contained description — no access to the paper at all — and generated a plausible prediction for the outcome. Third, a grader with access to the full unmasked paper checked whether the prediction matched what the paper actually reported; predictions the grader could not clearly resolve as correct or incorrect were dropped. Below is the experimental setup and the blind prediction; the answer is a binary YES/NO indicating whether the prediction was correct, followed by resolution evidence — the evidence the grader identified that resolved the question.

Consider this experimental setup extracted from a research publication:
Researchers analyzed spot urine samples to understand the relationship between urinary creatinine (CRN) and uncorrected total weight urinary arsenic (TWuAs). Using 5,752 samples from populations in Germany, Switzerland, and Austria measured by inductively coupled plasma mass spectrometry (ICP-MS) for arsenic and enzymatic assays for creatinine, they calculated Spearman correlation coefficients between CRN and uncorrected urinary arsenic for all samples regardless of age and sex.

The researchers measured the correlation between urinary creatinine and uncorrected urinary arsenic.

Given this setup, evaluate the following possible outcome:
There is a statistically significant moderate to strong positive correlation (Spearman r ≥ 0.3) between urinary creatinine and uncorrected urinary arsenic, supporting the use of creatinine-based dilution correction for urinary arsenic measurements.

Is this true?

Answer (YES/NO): YES